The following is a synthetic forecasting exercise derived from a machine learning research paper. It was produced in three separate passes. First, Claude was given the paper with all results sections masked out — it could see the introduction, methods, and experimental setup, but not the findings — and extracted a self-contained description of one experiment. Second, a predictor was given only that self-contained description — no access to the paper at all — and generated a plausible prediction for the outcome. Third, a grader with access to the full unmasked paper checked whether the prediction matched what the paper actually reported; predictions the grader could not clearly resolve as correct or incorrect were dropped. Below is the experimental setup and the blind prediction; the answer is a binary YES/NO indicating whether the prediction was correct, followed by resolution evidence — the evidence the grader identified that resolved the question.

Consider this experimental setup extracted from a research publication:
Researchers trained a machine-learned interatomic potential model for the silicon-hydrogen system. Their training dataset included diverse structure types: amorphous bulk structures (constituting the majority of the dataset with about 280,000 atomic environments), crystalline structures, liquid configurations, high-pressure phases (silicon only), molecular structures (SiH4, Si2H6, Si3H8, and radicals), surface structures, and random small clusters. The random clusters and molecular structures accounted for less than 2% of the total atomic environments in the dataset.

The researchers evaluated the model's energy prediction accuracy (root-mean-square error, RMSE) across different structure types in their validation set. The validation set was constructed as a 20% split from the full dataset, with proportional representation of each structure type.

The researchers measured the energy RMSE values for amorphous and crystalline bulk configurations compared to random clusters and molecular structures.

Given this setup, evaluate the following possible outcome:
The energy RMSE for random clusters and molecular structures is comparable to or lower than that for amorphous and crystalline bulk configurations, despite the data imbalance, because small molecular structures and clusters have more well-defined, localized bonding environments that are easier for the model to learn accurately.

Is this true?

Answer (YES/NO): NO